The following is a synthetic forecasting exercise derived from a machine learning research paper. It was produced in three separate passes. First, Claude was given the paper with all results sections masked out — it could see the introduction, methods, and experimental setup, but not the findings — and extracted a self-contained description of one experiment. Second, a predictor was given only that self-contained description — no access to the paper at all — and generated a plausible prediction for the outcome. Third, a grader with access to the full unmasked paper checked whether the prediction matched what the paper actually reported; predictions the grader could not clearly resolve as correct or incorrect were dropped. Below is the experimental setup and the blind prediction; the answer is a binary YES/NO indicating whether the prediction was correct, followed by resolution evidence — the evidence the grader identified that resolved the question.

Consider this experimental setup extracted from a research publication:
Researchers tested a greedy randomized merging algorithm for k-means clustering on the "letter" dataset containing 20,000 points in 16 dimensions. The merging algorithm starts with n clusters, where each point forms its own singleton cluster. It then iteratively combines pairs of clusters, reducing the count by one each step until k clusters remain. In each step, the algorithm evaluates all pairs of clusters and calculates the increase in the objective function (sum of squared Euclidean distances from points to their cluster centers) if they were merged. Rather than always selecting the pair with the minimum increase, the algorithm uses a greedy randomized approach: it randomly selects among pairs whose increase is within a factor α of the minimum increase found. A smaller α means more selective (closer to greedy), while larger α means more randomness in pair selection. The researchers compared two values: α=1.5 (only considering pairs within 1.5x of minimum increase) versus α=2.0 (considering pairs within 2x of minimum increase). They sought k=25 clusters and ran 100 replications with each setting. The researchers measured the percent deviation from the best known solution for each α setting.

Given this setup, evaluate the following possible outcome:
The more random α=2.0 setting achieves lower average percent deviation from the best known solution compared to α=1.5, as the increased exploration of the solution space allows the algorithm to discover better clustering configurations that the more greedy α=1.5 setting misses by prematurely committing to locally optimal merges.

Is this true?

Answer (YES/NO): NO